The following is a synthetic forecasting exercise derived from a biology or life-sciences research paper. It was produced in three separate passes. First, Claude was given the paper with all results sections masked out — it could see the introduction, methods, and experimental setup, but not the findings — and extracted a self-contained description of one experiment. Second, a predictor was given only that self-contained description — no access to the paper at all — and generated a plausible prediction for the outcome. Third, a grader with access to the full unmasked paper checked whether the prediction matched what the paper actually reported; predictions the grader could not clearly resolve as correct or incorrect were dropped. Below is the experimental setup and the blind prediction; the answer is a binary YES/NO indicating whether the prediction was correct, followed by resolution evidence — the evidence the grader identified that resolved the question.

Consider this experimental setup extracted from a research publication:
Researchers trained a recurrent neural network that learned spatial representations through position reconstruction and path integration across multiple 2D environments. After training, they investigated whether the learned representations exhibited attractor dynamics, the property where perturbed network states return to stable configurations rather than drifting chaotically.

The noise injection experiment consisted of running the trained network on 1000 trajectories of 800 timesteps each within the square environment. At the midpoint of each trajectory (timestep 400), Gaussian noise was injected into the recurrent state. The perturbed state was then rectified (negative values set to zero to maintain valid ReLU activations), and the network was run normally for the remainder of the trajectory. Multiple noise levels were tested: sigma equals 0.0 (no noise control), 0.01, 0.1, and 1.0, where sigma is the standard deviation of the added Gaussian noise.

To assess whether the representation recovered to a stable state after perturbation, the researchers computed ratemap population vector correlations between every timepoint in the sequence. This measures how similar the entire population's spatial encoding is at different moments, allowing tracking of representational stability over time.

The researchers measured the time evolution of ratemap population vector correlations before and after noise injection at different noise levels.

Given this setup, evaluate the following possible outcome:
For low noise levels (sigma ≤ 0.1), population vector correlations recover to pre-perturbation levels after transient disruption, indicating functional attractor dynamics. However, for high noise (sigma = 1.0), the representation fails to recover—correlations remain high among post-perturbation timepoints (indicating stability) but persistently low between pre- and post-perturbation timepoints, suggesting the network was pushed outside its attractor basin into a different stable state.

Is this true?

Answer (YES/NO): NO